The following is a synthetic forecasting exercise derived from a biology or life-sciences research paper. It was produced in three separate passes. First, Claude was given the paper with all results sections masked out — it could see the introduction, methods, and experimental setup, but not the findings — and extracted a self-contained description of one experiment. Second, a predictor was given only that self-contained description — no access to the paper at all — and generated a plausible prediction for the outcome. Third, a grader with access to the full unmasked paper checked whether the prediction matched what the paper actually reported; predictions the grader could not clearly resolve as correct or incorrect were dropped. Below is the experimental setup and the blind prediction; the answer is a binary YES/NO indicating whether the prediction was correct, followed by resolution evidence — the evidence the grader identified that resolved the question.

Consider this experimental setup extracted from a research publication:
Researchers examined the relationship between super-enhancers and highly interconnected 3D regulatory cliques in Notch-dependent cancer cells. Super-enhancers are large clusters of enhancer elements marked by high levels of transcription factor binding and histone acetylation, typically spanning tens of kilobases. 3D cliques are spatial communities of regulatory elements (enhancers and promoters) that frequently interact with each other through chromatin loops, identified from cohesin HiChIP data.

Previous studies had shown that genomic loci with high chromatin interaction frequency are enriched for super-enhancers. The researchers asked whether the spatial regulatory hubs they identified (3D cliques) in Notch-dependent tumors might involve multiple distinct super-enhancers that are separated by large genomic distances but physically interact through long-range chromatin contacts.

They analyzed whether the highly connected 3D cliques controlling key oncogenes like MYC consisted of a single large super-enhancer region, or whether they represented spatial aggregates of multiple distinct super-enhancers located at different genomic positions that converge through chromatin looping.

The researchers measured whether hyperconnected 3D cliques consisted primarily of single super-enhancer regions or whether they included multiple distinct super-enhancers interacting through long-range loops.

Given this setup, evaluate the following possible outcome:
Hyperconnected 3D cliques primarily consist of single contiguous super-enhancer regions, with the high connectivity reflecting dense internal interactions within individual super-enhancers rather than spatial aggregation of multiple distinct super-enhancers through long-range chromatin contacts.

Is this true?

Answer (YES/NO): NO